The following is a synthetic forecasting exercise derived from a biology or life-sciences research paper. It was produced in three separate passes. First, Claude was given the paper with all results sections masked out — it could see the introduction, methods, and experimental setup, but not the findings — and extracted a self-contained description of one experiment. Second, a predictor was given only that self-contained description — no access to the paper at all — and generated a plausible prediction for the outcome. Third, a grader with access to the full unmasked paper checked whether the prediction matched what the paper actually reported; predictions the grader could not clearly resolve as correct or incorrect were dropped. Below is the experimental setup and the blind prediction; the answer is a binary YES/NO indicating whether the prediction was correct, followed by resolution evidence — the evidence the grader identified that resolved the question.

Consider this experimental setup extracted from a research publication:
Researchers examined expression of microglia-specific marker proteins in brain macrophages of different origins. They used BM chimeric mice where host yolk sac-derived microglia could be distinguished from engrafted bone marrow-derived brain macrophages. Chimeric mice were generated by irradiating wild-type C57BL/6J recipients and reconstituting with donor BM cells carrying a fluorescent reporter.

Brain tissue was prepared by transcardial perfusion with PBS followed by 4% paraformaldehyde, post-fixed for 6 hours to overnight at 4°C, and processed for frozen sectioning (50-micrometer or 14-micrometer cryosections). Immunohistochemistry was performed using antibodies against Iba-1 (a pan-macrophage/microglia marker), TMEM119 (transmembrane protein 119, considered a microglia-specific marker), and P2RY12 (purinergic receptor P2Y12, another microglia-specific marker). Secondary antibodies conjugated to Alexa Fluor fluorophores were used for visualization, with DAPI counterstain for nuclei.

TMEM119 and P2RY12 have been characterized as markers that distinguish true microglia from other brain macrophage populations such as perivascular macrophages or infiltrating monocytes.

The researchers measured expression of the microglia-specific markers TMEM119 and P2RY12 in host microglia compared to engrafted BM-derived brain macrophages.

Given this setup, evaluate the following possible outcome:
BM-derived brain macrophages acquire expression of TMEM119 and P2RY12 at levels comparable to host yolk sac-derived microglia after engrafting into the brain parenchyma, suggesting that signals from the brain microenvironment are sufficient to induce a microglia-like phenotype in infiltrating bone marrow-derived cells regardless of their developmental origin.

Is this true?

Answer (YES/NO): NO